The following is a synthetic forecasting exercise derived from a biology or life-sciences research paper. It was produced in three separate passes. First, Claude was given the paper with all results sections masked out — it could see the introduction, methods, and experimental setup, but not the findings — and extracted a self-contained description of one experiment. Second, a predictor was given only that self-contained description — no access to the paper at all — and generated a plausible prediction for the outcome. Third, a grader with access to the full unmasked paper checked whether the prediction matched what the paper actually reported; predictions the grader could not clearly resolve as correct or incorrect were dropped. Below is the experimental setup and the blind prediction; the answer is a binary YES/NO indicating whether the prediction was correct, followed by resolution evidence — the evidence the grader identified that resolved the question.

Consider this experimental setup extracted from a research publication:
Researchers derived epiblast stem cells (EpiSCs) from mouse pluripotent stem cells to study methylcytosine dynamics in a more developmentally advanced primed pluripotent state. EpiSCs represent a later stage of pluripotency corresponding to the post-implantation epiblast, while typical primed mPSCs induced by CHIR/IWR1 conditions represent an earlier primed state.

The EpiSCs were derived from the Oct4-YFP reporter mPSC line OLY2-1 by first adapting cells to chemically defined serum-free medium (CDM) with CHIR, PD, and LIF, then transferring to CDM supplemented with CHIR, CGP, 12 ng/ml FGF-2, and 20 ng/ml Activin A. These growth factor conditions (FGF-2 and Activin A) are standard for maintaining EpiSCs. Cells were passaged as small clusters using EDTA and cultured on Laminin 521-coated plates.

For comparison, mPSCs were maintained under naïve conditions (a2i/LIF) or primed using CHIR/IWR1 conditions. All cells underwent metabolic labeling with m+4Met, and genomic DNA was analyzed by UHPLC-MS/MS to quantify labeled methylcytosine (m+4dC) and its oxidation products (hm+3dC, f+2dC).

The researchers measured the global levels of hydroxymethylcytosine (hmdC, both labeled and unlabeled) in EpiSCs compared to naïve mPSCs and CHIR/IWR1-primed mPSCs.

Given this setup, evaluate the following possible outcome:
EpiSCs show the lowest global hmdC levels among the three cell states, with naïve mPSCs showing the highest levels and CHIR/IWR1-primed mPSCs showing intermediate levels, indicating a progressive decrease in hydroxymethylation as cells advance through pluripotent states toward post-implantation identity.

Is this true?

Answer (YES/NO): NO